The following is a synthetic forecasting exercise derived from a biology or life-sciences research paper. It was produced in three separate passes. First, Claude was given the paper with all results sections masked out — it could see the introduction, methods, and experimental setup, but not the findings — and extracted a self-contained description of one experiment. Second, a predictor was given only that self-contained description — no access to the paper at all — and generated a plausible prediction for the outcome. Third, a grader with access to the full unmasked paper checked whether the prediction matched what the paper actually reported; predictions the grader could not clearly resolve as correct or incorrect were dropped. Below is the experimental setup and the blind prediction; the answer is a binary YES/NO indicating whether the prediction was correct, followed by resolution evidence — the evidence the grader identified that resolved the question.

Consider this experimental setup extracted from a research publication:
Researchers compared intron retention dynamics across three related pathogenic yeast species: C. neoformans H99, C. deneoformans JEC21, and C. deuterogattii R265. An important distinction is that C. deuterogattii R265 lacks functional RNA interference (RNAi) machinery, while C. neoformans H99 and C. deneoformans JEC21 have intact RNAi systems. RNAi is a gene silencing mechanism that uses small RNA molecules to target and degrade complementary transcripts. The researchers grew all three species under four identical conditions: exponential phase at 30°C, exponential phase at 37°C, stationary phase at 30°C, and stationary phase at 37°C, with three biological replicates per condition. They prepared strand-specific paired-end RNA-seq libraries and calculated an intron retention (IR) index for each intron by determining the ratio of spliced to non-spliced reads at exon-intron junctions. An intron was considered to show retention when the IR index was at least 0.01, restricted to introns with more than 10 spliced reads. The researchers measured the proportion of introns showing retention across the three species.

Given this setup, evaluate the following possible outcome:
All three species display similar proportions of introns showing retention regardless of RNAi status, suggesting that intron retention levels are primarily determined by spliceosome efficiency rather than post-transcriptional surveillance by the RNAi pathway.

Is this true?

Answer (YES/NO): NO